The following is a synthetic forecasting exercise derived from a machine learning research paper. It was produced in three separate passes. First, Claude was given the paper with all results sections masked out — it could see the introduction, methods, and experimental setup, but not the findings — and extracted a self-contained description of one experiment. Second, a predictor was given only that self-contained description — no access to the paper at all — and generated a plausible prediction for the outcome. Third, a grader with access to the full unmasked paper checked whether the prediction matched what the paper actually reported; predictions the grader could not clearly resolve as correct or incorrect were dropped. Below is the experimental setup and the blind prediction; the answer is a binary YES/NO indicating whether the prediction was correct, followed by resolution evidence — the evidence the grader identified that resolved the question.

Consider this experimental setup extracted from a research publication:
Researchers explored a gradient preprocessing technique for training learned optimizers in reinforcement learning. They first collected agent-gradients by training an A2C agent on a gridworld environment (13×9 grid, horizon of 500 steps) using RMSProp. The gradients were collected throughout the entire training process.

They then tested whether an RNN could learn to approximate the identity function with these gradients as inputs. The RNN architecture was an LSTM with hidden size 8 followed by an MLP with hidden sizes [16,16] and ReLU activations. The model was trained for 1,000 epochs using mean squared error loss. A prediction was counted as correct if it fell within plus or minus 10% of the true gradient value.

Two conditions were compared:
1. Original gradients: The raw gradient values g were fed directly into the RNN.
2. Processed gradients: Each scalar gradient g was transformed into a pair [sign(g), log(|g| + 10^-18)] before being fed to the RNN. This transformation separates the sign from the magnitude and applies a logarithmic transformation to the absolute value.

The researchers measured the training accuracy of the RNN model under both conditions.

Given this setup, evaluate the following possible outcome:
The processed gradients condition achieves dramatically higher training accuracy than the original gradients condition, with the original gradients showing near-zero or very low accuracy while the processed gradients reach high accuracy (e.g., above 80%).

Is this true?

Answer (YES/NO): NO